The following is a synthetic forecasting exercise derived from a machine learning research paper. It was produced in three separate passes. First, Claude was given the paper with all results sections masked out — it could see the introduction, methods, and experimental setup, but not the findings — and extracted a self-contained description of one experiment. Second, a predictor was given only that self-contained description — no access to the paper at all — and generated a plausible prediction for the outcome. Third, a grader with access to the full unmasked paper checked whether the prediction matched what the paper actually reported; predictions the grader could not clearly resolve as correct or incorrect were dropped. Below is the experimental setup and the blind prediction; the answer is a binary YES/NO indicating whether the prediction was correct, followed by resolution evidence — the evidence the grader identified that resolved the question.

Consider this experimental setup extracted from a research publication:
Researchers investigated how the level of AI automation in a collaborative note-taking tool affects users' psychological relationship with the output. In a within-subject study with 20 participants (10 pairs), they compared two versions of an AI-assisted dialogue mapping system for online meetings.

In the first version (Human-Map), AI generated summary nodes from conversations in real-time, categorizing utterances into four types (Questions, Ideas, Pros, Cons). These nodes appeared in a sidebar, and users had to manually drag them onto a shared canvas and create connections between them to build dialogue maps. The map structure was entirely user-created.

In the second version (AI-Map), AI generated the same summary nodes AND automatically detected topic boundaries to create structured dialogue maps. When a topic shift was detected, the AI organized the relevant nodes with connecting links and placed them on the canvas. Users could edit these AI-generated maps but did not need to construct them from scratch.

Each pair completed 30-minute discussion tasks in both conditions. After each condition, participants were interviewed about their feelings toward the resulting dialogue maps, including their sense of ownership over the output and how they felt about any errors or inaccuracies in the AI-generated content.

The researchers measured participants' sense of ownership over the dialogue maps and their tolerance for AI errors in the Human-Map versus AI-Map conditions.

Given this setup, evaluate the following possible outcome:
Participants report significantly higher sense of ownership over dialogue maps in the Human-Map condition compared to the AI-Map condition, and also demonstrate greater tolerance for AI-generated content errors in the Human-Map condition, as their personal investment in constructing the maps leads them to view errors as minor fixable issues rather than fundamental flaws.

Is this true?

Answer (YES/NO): NO